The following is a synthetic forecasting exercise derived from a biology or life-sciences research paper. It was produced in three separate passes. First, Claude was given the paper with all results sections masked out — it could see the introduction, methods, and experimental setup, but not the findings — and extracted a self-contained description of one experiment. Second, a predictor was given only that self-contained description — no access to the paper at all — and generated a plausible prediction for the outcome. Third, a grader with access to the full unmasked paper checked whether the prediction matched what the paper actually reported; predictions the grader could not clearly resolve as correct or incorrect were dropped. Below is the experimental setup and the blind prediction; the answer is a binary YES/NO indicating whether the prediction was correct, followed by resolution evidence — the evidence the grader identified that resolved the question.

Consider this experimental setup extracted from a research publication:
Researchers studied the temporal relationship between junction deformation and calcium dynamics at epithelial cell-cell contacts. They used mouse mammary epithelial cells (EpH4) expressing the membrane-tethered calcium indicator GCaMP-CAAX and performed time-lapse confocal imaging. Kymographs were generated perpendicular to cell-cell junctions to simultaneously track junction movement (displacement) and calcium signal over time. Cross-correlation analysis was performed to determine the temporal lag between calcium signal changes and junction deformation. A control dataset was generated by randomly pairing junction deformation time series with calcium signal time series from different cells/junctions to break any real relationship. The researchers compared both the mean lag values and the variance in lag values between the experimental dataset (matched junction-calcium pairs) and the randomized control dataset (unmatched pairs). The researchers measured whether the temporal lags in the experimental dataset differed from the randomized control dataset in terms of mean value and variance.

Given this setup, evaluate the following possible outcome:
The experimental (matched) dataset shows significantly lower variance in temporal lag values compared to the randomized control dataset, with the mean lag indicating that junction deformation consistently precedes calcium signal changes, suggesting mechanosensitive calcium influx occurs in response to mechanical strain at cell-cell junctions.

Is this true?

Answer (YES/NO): YES